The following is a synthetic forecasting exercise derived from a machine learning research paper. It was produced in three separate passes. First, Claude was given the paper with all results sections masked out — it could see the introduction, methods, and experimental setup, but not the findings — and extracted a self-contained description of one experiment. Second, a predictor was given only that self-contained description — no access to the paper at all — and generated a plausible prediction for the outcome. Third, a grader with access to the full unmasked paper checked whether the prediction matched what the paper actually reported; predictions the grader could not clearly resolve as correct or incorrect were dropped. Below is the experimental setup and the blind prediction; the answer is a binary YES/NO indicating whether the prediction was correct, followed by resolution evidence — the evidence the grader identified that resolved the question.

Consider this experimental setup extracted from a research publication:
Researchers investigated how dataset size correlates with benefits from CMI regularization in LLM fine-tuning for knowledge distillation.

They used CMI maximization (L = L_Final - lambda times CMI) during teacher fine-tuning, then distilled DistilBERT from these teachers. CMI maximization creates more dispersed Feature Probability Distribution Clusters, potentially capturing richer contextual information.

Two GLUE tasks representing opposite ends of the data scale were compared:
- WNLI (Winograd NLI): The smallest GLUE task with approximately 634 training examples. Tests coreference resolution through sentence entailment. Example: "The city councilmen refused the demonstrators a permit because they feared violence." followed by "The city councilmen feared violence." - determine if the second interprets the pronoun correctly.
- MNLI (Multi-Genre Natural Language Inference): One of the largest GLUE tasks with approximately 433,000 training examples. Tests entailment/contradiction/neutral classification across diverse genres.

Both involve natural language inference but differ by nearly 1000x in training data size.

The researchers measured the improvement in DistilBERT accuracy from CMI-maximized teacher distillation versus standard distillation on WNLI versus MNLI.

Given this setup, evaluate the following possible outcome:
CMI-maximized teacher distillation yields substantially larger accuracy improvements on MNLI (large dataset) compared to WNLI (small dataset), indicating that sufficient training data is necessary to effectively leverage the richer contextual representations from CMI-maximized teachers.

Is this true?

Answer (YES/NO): NO